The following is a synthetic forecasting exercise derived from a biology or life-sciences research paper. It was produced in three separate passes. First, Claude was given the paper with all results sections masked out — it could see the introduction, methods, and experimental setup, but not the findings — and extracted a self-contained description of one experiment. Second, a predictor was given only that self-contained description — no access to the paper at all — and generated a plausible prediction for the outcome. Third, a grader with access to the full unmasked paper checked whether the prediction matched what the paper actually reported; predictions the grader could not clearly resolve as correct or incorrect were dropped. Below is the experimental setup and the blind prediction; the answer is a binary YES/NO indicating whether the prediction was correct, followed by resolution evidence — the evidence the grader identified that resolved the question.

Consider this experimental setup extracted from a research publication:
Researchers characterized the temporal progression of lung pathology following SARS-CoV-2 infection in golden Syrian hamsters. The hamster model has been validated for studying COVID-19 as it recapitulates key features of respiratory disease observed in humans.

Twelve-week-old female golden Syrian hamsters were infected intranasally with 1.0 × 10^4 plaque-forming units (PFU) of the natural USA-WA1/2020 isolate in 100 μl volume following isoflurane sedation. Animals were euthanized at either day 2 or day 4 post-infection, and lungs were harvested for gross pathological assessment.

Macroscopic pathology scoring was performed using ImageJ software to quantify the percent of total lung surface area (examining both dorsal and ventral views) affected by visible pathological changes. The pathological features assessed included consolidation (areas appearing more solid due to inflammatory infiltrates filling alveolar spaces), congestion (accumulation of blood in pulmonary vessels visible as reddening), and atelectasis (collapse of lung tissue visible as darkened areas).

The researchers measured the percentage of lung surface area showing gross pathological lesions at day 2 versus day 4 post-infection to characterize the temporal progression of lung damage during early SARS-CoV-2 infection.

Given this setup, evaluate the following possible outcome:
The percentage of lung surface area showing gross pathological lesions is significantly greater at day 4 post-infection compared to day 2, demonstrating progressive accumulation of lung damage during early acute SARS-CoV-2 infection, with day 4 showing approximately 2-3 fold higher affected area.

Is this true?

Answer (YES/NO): NO